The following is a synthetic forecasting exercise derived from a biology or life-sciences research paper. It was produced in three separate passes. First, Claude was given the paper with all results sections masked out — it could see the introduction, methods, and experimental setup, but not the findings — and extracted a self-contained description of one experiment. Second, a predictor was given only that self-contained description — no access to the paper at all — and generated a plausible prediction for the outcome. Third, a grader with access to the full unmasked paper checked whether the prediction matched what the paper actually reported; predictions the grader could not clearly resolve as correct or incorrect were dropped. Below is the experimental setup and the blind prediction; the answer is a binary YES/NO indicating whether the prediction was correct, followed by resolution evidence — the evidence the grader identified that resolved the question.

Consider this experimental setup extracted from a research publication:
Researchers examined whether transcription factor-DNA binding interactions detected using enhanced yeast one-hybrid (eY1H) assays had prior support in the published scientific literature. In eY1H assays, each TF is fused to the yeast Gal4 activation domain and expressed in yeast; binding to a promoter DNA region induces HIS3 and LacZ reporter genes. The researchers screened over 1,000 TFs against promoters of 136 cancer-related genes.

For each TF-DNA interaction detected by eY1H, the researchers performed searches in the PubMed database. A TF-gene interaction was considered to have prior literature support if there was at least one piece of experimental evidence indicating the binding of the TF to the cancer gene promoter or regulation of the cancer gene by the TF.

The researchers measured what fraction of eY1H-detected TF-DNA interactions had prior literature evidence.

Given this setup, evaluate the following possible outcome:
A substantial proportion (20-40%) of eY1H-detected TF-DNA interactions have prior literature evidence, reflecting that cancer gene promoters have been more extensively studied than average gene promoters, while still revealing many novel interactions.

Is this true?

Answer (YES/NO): NO